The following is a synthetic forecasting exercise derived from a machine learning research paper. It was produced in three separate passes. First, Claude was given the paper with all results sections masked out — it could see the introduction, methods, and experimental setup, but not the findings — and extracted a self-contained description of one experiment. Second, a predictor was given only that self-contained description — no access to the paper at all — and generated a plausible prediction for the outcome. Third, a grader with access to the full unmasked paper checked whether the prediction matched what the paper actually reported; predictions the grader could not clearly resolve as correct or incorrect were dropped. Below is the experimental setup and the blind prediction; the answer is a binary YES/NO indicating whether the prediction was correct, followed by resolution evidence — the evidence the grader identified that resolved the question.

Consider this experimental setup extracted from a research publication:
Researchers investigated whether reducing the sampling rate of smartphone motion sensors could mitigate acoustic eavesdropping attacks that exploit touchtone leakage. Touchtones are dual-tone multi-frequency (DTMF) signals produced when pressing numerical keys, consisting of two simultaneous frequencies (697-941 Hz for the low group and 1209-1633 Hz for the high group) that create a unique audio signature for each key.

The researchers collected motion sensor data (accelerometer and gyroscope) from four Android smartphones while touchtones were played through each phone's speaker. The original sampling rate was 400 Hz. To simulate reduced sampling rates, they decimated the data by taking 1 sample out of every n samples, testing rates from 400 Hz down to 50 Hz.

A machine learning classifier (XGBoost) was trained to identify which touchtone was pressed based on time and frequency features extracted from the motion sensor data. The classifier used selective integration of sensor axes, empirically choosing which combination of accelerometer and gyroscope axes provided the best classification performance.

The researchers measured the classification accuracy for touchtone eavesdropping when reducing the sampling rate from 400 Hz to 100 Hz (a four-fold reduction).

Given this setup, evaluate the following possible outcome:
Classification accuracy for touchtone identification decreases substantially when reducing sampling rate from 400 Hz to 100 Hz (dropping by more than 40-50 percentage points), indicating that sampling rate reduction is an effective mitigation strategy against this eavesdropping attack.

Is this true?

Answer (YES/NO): NO